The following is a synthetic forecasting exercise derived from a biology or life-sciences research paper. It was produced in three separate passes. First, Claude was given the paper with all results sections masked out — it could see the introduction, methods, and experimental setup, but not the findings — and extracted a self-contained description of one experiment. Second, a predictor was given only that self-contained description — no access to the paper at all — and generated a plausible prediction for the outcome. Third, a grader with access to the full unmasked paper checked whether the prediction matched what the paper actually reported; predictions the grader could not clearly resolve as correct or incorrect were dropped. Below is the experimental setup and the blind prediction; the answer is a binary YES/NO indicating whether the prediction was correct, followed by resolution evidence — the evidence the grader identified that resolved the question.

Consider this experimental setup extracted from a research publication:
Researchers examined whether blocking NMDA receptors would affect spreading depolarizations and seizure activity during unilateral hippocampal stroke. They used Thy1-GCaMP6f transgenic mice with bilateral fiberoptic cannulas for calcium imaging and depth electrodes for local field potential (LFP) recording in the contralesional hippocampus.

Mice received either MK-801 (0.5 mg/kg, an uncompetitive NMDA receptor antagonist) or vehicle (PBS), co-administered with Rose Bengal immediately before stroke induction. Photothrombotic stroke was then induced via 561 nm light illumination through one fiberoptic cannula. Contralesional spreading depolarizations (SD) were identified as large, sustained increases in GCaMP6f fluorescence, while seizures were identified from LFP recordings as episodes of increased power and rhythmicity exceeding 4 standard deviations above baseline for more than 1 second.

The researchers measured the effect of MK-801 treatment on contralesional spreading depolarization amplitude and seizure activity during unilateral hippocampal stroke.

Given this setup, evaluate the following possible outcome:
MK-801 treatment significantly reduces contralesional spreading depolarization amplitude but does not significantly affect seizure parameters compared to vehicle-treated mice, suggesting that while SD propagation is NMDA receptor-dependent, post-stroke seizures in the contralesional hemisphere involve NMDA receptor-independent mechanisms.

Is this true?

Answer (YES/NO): NO